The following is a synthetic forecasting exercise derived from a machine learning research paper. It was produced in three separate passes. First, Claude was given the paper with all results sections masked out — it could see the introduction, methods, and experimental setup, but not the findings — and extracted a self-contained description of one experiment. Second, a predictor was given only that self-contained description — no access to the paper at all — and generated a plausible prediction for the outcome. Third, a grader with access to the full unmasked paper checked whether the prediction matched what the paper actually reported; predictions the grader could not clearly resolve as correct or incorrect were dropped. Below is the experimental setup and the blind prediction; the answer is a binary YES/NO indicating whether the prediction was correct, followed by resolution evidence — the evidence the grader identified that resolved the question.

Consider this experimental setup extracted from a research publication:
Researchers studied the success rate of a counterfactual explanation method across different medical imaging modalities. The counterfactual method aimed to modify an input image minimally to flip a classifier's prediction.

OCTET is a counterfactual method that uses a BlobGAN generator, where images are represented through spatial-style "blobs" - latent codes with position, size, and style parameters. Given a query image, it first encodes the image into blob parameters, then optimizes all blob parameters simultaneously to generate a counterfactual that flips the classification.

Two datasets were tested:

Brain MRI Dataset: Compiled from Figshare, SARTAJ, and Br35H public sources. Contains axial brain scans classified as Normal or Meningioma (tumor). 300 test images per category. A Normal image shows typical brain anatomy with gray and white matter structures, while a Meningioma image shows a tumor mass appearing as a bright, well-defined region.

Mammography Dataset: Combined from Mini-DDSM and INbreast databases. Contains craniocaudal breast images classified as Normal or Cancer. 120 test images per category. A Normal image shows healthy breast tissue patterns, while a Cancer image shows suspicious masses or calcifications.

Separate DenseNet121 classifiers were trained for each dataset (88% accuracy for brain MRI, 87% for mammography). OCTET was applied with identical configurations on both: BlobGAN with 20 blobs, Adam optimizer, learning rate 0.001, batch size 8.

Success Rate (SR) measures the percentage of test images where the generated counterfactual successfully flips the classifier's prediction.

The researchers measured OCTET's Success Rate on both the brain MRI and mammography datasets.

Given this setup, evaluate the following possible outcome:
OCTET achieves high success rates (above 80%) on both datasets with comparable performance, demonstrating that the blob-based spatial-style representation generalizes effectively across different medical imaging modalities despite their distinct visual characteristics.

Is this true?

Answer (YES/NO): YES